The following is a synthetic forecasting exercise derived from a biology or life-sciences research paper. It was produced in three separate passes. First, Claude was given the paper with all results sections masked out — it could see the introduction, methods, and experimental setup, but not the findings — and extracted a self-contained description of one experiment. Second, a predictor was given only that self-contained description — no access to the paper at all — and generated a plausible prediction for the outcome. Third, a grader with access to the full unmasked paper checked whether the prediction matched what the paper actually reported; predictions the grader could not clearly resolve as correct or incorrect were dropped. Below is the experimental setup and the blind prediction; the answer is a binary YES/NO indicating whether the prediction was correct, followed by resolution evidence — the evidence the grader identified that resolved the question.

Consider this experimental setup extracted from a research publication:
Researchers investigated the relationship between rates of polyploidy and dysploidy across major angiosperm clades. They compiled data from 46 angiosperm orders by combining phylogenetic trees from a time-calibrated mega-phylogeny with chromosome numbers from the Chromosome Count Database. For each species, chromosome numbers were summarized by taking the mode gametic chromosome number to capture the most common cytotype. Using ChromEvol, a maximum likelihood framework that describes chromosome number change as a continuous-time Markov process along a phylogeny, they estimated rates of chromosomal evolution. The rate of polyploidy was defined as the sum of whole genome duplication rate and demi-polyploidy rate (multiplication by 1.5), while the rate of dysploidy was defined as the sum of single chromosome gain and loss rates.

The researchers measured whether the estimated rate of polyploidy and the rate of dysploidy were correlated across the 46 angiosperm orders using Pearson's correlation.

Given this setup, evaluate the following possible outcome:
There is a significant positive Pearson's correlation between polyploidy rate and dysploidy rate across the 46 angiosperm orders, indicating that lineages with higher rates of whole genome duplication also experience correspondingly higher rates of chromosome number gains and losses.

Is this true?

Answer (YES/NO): YES